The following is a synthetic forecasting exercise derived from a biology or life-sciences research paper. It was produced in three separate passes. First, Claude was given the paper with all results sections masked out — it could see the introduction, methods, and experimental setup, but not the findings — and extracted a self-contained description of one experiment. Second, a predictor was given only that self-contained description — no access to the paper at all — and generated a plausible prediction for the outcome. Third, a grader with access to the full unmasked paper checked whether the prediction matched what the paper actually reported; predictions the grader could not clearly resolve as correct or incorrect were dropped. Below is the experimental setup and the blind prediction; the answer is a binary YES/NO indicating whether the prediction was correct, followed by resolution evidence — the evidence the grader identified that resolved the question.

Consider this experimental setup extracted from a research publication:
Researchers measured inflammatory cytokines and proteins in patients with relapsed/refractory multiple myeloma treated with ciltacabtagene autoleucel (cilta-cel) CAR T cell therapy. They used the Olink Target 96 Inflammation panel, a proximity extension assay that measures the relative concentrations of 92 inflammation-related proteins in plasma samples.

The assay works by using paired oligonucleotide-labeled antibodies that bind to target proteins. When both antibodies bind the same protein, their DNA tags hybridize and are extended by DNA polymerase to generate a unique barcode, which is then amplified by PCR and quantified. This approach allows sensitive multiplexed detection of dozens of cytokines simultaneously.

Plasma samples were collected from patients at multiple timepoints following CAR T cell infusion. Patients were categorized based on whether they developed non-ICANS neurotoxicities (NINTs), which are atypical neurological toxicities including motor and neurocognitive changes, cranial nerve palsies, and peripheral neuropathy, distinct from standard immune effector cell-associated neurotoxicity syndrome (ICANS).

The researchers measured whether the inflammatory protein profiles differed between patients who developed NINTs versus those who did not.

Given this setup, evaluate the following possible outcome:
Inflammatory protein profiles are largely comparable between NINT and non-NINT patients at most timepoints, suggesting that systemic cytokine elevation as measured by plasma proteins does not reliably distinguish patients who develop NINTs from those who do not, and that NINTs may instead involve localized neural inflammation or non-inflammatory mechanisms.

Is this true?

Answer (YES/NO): YES